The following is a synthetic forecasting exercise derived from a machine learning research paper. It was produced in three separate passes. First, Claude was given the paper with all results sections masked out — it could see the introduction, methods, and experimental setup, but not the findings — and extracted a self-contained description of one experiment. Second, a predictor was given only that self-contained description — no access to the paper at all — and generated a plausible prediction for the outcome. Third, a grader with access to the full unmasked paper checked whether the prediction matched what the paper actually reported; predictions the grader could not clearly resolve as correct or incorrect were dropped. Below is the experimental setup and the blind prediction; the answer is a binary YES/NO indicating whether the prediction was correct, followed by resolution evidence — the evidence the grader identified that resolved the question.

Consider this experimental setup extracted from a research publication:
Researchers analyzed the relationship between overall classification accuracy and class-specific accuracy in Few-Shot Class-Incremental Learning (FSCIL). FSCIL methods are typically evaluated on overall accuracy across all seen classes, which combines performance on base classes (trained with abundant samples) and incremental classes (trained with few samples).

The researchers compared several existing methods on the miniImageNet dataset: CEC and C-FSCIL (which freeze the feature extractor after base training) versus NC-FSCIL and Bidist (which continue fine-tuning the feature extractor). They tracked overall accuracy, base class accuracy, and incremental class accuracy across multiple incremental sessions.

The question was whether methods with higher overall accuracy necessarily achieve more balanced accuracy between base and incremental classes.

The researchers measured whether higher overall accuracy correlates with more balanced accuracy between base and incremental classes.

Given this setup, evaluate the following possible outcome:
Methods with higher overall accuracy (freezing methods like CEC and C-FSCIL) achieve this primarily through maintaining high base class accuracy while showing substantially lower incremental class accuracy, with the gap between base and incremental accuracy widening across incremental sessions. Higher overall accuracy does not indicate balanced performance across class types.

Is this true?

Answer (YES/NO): NO